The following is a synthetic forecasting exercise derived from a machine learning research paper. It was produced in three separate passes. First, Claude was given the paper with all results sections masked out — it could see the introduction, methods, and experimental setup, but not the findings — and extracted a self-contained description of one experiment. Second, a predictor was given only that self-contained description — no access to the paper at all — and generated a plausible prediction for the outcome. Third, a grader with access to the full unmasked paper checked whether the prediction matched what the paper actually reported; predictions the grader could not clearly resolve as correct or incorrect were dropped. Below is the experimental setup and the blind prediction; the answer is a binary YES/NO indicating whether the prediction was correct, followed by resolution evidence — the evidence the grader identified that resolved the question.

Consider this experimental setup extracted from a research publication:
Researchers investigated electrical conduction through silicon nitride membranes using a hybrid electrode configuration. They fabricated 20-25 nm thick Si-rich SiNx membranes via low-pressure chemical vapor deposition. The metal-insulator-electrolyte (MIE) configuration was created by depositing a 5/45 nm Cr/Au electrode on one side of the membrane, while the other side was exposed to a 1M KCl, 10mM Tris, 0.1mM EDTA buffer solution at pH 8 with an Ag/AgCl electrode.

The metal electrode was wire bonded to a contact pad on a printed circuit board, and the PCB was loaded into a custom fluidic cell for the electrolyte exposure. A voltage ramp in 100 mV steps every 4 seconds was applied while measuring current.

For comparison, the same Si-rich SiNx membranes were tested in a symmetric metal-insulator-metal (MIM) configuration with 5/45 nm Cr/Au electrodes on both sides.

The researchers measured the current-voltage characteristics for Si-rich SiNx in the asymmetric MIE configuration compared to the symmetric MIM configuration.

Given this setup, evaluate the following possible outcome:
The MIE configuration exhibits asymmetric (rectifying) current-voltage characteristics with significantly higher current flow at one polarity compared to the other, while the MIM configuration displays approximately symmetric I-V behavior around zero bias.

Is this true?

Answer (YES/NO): YES